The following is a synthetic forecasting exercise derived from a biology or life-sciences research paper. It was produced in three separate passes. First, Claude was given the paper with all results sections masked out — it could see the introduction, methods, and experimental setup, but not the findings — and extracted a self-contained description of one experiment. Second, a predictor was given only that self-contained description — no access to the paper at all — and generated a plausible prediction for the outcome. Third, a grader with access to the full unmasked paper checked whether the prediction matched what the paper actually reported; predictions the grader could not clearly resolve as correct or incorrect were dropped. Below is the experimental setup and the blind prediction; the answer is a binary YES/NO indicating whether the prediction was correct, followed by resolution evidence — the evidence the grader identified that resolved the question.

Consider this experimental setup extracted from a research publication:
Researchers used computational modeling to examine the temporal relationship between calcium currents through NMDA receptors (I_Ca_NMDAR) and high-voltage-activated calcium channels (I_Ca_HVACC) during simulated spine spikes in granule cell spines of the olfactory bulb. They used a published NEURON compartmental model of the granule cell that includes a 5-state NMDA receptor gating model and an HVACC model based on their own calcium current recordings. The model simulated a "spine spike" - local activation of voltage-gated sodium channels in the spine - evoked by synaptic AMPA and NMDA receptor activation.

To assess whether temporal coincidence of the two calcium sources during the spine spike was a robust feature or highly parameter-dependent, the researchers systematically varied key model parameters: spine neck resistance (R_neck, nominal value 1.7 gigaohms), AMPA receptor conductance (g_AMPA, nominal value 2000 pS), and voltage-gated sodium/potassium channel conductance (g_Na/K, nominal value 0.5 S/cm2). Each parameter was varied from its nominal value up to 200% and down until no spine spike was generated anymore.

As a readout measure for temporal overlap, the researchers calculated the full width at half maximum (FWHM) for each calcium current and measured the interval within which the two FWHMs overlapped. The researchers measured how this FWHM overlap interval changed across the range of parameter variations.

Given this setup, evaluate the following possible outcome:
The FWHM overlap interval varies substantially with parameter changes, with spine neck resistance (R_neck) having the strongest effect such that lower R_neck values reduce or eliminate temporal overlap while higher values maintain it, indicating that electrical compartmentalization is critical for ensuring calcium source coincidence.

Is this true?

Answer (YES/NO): NO